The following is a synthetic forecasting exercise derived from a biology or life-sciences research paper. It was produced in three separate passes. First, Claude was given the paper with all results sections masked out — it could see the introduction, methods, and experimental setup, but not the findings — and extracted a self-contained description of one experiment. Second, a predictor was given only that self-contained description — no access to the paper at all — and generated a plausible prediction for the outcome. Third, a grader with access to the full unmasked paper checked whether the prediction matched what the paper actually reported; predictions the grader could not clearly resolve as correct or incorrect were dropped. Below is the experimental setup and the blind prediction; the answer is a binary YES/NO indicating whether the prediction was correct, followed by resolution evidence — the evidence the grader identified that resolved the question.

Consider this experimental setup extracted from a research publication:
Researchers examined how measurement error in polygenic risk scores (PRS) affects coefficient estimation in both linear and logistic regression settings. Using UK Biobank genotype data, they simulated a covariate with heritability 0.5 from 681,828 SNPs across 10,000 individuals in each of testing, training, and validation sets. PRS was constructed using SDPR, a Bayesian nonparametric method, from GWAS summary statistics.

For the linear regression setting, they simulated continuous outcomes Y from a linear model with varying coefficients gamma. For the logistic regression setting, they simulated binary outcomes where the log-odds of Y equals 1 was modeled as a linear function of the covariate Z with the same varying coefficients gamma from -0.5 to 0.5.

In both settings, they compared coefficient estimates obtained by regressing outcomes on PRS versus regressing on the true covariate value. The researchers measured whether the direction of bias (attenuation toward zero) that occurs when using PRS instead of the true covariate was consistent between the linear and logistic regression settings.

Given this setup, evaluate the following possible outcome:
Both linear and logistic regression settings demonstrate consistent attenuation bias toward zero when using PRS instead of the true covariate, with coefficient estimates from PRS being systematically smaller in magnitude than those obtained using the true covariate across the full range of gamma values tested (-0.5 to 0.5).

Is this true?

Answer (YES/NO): YES